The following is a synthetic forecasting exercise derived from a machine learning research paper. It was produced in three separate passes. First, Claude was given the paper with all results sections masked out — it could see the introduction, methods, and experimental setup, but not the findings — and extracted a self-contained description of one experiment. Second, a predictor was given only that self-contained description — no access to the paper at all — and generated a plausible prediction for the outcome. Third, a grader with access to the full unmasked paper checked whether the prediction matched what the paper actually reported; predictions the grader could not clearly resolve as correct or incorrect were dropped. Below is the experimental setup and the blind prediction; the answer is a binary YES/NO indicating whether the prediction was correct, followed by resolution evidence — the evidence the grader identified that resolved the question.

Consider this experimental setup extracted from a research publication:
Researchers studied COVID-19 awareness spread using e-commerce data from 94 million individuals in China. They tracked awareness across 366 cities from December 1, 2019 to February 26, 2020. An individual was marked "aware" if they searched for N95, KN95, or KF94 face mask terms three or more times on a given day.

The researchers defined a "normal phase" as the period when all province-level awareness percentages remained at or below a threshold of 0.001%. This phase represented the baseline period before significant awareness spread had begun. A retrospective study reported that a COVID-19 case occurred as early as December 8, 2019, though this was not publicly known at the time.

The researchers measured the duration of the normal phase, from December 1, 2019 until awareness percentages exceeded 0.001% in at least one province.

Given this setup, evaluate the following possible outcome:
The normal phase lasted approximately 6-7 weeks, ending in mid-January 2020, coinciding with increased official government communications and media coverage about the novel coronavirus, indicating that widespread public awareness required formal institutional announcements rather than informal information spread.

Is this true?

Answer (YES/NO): NO